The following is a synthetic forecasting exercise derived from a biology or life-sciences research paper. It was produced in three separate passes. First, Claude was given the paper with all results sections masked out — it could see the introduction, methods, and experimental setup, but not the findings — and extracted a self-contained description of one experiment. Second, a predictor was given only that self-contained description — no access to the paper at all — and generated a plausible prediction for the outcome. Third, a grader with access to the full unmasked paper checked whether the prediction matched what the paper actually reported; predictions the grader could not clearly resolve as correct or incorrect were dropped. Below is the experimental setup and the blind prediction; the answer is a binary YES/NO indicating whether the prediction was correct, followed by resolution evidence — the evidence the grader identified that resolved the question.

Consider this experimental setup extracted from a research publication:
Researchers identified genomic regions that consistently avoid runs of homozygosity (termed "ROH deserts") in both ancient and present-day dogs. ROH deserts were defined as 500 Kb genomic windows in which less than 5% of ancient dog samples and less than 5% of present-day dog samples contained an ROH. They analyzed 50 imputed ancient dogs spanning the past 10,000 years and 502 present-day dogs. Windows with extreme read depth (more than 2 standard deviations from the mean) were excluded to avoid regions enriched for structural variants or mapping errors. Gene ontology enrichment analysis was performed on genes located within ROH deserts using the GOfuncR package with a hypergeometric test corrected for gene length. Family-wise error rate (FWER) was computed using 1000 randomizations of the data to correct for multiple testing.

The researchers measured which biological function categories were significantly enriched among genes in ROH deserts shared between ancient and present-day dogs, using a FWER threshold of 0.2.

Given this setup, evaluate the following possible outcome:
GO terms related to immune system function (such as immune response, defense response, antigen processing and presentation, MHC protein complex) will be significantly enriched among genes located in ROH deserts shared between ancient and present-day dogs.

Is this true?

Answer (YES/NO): YES